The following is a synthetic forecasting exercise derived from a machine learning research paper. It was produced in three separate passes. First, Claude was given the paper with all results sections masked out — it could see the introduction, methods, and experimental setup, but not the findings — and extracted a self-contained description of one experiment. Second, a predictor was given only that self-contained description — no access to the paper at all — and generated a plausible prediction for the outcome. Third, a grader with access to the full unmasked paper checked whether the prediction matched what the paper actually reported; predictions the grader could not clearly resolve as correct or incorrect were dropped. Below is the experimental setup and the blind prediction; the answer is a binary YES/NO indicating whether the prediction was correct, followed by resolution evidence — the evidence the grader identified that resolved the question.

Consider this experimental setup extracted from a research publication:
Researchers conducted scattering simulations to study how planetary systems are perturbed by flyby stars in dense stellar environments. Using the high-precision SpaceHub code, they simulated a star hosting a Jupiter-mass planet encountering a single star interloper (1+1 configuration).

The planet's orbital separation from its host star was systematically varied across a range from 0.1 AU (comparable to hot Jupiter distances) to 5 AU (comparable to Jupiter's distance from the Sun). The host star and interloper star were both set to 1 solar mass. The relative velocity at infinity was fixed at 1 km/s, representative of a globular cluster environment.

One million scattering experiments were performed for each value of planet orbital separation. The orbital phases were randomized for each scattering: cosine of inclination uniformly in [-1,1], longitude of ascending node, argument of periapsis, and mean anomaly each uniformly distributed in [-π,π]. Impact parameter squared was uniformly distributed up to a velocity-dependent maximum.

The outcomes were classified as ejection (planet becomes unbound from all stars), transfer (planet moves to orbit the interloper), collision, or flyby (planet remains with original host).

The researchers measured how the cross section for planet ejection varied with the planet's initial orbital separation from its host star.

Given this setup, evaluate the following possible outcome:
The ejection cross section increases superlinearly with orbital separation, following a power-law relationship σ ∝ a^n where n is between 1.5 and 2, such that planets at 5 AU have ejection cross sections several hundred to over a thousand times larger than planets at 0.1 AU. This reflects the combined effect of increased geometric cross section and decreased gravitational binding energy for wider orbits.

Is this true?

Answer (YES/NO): NO